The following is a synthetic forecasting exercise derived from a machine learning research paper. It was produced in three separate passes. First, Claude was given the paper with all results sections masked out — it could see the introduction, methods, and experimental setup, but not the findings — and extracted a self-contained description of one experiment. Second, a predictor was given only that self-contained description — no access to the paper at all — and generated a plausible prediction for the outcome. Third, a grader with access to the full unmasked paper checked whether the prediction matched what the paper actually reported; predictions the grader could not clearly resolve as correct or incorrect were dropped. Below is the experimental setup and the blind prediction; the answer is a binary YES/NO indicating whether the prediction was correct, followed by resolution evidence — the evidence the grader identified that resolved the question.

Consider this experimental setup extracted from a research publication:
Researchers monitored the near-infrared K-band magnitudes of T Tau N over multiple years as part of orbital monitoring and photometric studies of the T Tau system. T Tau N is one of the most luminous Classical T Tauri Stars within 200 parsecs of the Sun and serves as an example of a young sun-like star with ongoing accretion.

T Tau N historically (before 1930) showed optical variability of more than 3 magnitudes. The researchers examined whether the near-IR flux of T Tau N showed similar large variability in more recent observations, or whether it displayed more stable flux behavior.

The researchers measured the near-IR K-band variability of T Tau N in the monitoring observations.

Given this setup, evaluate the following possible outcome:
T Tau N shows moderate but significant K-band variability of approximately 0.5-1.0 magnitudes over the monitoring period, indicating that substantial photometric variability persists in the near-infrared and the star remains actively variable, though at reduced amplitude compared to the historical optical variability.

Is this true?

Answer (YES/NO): NO